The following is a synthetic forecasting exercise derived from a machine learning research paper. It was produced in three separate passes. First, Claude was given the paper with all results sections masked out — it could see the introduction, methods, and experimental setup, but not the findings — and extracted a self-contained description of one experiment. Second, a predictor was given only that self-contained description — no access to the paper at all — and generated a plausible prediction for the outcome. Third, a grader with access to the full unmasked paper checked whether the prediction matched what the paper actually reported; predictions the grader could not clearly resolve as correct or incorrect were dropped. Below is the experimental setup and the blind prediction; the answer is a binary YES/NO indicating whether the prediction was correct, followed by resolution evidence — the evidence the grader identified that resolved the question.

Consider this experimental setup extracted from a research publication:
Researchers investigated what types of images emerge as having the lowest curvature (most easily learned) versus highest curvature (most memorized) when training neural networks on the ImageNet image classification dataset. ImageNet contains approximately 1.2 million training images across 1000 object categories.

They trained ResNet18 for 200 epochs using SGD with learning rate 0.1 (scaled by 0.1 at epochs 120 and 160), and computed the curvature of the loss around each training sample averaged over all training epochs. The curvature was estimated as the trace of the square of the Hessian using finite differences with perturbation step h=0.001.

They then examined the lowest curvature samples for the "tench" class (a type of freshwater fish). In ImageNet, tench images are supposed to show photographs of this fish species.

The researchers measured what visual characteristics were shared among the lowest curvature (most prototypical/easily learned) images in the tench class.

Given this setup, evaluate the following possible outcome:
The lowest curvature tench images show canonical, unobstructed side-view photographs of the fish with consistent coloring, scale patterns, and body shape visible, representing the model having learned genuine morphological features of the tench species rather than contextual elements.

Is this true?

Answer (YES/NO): NO